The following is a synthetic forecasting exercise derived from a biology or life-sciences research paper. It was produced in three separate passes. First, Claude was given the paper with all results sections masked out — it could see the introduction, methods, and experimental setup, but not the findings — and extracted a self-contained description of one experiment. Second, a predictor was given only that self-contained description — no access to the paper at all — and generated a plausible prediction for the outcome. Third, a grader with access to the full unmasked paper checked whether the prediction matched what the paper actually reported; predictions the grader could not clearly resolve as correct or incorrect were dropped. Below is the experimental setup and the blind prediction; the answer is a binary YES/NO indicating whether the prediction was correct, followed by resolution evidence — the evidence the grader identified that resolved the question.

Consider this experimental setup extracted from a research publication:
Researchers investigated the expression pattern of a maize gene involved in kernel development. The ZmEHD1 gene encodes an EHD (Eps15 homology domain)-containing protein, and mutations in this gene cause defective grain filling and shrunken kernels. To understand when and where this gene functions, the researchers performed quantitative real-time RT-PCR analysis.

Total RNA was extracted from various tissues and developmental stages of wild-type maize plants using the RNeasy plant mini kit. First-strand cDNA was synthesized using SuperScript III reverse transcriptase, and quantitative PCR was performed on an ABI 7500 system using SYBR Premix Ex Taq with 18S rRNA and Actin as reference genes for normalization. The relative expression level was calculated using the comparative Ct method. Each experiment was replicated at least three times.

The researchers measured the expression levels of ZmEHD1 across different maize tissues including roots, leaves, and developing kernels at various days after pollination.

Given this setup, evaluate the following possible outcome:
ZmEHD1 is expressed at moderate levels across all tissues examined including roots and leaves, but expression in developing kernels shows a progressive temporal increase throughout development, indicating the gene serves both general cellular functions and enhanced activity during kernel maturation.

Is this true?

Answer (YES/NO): NO